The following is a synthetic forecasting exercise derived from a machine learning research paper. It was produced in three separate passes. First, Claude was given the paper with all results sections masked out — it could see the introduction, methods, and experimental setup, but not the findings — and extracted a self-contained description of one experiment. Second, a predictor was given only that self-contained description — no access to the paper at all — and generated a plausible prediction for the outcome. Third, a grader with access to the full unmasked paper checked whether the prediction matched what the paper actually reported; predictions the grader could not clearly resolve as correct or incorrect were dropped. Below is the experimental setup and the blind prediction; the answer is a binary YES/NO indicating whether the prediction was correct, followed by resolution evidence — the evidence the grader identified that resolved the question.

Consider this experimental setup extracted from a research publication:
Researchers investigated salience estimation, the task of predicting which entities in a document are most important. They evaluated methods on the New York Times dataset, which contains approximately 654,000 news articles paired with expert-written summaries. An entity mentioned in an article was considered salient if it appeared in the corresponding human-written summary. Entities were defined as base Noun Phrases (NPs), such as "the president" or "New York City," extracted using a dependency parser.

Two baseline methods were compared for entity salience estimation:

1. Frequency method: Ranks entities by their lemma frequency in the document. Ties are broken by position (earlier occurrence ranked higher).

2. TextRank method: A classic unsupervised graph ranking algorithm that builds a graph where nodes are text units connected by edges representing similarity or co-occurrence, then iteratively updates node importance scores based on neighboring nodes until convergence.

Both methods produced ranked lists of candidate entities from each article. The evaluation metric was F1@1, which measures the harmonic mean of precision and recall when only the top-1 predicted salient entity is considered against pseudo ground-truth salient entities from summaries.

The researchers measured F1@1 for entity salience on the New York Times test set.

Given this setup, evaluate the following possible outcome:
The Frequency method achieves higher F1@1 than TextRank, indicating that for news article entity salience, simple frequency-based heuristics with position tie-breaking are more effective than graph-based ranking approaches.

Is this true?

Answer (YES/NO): YES